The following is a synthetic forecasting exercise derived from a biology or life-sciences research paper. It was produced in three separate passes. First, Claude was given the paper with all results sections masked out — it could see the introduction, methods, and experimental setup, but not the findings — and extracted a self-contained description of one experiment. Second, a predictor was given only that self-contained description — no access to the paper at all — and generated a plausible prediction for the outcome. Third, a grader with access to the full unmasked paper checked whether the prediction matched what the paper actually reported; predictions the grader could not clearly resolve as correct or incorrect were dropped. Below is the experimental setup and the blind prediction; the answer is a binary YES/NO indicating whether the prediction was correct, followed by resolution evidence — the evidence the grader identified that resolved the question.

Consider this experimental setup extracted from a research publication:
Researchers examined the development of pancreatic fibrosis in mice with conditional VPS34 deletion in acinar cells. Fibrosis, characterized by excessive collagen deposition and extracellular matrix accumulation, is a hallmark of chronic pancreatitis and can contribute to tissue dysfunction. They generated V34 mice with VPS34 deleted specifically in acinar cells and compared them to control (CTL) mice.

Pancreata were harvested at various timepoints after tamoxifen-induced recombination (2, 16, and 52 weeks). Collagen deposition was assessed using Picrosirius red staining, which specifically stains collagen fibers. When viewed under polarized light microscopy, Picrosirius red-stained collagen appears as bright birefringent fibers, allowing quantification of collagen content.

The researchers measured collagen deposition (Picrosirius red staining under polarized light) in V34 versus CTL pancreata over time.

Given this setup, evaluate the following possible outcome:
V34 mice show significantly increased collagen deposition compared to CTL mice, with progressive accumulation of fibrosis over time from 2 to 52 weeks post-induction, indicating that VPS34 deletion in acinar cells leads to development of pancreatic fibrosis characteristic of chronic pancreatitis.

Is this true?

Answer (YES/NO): NO